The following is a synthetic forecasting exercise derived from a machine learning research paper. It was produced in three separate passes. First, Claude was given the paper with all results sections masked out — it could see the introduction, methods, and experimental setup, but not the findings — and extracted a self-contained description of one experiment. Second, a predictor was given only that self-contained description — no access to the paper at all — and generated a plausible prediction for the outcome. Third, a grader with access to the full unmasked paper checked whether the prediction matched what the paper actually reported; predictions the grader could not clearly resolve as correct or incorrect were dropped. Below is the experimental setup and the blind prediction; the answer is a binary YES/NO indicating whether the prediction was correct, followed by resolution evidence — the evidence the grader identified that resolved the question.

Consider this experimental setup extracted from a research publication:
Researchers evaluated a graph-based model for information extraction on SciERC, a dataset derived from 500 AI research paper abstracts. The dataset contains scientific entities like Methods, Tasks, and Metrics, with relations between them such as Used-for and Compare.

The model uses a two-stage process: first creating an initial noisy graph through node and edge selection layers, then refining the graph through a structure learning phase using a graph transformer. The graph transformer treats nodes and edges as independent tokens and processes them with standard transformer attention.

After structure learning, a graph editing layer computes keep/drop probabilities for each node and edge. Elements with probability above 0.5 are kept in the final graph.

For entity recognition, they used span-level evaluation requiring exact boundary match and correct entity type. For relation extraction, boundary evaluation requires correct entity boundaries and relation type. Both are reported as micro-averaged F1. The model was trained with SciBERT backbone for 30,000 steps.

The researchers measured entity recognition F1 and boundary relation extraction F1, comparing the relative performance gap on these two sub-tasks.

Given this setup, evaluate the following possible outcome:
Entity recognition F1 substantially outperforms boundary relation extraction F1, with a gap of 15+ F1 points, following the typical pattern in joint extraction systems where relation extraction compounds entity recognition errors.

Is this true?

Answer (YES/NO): YES